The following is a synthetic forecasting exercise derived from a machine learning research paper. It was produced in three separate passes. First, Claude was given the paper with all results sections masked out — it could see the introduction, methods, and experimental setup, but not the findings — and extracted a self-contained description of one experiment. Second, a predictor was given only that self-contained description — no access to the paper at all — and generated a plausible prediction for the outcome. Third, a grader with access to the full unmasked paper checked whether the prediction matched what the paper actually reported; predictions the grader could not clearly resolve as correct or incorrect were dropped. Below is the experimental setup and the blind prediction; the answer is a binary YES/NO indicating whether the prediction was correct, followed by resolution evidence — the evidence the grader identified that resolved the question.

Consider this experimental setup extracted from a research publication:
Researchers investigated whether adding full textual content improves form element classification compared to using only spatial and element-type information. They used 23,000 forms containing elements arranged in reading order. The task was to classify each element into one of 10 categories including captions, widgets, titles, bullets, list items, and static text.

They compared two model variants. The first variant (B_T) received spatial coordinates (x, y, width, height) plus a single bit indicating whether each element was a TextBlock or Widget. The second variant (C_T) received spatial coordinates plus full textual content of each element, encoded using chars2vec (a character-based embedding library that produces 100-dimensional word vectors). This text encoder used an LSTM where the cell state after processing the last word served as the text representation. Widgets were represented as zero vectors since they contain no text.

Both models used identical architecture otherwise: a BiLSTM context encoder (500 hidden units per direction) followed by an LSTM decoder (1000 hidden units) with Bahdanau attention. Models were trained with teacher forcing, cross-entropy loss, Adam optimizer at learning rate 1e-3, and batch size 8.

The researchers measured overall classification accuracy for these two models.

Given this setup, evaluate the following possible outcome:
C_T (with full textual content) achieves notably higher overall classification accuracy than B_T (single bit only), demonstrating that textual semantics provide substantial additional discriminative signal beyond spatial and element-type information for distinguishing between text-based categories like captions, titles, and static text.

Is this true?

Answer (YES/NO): NO